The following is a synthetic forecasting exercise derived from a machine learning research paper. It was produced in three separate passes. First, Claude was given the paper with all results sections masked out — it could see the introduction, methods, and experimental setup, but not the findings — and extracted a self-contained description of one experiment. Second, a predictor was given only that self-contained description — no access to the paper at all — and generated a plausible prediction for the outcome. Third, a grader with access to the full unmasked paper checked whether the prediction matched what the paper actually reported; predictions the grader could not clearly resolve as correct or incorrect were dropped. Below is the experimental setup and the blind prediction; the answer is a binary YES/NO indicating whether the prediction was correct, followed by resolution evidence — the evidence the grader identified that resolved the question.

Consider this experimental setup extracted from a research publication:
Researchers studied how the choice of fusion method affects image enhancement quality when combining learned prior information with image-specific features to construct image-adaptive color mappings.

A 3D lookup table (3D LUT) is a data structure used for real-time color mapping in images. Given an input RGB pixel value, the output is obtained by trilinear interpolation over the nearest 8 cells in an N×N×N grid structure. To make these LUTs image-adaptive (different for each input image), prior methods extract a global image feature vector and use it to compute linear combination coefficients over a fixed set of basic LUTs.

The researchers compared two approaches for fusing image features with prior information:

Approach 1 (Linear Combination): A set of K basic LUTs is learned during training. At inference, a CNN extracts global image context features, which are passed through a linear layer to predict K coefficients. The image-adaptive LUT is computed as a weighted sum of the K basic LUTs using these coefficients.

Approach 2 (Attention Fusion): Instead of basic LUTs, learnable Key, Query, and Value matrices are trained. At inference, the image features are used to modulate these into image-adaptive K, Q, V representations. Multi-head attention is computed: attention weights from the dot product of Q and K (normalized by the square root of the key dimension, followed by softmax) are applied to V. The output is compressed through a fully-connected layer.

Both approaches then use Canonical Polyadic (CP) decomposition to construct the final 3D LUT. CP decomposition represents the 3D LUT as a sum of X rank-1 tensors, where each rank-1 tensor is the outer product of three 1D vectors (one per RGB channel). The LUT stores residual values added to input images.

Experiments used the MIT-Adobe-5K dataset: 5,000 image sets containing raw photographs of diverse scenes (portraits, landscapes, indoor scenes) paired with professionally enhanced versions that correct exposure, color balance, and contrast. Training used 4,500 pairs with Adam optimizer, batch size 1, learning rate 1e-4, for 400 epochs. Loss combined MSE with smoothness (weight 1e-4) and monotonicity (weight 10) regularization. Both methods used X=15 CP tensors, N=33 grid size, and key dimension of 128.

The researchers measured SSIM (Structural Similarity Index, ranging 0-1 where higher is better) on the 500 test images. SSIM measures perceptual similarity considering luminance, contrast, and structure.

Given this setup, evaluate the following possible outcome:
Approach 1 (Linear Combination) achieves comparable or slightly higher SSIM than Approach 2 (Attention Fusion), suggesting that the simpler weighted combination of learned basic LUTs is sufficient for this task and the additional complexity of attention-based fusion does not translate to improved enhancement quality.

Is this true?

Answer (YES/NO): NO